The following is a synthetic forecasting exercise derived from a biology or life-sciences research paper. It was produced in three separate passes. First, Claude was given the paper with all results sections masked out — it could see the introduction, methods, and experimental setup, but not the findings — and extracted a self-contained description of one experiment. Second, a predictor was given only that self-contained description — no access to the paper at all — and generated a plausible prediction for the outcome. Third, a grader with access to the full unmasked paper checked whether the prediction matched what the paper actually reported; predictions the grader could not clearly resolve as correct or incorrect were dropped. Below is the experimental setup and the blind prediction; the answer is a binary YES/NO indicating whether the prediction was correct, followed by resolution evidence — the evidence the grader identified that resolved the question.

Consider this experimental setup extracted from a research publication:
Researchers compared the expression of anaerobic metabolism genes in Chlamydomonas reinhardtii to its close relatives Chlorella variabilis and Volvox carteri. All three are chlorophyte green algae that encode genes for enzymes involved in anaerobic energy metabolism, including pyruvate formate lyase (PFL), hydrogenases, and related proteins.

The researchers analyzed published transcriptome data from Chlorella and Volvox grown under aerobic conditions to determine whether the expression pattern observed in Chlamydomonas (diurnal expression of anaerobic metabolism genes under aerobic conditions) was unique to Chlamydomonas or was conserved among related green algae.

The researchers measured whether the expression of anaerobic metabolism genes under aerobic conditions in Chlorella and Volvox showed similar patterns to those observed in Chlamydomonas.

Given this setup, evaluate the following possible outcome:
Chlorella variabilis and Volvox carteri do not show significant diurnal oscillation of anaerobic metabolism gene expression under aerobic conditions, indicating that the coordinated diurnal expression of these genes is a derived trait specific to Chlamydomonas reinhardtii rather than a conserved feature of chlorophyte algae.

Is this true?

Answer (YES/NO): NO